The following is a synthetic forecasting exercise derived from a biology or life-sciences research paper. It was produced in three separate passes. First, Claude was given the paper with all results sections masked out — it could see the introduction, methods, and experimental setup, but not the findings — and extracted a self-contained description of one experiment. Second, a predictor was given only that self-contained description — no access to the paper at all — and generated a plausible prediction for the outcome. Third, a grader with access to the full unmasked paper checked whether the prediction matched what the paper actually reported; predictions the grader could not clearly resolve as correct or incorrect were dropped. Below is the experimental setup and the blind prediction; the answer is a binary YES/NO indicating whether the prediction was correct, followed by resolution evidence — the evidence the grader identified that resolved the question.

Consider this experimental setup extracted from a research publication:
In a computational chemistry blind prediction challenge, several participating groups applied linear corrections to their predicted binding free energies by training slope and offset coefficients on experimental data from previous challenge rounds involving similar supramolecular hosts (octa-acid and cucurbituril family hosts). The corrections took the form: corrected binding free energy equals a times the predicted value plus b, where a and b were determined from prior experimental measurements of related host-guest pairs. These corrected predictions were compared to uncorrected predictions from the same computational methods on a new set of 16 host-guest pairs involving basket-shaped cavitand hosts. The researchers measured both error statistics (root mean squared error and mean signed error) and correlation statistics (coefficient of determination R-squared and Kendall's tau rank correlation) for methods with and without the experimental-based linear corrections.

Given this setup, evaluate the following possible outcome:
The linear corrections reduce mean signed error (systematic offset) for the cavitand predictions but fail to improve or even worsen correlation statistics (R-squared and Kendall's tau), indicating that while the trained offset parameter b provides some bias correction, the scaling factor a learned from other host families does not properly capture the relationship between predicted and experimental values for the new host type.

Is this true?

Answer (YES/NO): NO